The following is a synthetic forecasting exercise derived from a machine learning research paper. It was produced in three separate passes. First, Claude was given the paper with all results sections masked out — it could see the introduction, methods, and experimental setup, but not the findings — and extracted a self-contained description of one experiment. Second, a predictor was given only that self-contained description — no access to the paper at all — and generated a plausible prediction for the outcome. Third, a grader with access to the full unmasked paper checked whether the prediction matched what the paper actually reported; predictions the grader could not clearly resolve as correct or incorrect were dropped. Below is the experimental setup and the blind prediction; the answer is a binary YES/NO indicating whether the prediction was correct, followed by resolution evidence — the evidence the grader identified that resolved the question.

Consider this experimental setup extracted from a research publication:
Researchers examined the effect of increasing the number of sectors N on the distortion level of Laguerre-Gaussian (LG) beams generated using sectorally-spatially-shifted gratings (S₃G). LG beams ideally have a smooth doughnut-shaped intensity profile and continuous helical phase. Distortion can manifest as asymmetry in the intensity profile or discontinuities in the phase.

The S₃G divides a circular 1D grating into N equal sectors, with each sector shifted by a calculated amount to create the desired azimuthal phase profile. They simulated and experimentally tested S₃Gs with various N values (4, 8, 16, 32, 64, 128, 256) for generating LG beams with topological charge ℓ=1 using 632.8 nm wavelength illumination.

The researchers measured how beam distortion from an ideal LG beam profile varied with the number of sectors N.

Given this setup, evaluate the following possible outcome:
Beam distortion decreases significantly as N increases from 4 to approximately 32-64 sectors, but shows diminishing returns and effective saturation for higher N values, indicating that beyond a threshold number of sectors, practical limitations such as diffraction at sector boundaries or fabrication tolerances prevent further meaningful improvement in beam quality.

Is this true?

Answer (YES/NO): NO